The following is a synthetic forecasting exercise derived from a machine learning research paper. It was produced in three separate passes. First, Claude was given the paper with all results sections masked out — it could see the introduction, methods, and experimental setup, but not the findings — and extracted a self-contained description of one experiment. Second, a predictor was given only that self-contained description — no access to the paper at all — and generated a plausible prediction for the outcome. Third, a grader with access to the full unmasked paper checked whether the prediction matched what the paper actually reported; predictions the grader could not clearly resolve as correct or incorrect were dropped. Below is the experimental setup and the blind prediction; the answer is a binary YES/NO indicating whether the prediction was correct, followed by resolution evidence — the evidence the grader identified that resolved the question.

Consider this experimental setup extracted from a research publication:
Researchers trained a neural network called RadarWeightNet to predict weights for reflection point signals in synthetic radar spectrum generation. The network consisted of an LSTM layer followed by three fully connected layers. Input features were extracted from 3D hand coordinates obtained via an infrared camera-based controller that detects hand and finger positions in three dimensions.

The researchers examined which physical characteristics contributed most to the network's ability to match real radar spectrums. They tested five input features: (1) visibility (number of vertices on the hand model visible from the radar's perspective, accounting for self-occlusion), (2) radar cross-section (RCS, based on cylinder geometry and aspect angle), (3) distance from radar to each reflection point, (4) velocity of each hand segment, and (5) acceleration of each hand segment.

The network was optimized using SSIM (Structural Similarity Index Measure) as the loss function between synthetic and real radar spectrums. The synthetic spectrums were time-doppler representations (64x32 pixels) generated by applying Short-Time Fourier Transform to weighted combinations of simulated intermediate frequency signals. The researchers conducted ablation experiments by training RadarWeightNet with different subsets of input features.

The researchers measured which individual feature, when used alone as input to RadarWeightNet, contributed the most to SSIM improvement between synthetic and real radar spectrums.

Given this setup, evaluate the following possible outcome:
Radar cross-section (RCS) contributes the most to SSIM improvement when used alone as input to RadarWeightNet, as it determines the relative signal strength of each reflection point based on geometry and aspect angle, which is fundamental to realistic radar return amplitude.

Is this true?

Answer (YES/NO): NO